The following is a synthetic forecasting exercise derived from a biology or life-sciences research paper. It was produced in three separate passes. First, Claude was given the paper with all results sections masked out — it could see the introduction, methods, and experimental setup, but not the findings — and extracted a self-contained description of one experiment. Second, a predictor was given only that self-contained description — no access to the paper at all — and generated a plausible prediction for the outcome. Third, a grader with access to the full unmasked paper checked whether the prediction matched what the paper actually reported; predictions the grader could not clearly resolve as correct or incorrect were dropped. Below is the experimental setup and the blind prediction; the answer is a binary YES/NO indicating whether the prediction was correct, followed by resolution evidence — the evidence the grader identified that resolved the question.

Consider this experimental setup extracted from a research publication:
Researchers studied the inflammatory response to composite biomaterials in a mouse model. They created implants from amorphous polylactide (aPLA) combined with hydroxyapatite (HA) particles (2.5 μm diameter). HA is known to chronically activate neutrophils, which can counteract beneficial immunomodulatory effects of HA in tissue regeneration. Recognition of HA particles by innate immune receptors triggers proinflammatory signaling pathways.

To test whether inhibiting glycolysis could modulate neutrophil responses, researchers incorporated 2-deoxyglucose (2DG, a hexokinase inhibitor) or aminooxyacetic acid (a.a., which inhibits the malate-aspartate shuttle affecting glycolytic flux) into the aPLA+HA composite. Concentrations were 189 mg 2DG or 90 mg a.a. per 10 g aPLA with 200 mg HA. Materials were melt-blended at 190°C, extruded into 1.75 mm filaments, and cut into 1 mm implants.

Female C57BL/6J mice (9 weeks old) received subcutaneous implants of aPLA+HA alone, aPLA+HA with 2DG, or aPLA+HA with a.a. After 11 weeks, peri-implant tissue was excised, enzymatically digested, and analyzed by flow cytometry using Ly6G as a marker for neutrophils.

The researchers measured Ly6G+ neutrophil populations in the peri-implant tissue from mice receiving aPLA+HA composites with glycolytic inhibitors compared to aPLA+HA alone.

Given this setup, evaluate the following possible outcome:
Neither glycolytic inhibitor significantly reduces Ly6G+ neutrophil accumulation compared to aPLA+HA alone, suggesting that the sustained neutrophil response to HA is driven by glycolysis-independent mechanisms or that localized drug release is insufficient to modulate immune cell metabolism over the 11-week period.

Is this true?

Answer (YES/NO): NO